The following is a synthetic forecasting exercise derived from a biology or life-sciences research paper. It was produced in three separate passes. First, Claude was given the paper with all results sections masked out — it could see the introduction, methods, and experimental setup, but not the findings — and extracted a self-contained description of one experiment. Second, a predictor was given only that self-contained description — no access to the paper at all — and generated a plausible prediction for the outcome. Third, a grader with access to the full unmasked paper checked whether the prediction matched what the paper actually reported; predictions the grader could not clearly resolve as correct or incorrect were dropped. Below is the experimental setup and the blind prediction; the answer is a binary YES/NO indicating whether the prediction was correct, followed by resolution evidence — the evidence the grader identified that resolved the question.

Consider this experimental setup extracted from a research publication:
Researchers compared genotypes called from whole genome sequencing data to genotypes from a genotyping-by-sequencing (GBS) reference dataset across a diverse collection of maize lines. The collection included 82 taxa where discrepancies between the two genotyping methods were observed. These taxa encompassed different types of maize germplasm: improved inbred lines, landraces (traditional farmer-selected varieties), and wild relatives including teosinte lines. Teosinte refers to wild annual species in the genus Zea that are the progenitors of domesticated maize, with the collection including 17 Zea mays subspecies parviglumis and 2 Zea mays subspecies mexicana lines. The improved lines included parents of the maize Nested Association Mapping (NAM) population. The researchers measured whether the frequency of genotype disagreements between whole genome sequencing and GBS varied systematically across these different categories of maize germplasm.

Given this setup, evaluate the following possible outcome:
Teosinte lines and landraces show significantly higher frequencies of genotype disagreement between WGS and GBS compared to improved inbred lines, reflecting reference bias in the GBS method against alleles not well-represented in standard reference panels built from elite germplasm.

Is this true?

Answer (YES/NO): NO